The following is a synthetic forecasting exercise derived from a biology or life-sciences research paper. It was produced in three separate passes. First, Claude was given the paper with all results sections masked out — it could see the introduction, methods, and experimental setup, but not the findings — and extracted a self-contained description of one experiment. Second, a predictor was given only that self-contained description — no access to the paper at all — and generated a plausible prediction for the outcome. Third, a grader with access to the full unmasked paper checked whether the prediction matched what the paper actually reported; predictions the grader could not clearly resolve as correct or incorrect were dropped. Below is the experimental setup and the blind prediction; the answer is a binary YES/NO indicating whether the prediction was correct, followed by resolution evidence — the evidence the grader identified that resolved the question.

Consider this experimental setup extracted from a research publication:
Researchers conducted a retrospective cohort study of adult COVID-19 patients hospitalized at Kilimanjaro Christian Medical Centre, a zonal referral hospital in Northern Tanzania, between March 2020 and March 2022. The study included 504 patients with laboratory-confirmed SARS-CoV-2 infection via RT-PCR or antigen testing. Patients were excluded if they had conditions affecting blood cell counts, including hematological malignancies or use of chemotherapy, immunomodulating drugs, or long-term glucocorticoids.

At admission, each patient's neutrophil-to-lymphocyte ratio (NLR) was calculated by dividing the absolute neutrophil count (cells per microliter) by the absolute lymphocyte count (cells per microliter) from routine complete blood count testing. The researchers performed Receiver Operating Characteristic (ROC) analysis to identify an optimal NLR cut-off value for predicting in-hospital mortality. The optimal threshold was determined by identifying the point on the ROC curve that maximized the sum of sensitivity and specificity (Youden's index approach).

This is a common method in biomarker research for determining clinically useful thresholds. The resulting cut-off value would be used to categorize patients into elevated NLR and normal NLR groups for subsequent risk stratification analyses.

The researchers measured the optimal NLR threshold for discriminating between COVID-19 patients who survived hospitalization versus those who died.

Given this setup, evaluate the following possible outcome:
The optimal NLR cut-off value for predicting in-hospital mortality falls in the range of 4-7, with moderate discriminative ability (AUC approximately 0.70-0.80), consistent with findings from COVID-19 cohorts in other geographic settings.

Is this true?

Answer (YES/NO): NO